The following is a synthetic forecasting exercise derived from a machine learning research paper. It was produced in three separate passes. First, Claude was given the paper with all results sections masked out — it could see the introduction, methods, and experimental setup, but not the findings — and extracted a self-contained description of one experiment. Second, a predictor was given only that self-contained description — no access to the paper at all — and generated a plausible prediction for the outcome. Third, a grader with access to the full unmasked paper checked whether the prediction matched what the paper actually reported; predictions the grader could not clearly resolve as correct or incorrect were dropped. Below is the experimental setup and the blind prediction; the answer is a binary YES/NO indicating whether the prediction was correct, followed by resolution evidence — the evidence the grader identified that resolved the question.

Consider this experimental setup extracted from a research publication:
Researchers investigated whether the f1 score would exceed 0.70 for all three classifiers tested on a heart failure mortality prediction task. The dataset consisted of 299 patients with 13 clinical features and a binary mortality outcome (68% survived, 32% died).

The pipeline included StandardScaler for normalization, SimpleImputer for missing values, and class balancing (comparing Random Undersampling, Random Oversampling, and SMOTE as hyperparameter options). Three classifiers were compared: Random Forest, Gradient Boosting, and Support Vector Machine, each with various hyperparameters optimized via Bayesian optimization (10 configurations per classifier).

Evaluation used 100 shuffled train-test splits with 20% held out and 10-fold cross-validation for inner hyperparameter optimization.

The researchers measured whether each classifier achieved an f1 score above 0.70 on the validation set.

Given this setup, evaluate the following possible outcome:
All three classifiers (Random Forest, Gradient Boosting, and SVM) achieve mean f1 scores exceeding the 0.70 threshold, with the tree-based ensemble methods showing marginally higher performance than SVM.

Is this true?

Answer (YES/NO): YES